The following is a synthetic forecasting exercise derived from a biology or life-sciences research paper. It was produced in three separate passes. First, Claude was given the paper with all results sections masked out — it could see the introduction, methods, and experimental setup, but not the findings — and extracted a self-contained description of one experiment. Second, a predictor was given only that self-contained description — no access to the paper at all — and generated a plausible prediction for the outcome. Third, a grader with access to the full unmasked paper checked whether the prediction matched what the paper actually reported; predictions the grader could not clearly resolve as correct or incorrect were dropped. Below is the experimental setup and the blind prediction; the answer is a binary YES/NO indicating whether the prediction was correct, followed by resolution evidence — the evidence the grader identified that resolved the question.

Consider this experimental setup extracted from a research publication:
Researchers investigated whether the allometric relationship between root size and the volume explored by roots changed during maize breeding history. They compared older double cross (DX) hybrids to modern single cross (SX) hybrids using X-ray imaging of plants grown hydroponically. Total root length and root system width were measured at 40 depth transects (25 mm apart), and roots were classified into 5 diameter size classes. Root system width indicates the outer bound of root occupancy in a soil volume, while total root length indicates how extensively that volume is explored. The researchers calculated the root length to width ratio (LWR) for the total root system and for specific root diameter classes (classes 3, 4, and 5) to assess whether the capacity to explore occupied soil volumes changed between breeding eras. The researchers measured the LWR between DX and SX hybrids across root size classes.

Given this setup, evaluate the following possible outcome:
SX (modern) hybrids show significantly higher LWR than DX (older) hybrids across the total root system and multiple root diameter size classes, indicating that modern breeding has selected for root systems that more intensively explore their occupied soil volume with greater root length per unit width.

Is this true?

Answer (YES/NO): NO